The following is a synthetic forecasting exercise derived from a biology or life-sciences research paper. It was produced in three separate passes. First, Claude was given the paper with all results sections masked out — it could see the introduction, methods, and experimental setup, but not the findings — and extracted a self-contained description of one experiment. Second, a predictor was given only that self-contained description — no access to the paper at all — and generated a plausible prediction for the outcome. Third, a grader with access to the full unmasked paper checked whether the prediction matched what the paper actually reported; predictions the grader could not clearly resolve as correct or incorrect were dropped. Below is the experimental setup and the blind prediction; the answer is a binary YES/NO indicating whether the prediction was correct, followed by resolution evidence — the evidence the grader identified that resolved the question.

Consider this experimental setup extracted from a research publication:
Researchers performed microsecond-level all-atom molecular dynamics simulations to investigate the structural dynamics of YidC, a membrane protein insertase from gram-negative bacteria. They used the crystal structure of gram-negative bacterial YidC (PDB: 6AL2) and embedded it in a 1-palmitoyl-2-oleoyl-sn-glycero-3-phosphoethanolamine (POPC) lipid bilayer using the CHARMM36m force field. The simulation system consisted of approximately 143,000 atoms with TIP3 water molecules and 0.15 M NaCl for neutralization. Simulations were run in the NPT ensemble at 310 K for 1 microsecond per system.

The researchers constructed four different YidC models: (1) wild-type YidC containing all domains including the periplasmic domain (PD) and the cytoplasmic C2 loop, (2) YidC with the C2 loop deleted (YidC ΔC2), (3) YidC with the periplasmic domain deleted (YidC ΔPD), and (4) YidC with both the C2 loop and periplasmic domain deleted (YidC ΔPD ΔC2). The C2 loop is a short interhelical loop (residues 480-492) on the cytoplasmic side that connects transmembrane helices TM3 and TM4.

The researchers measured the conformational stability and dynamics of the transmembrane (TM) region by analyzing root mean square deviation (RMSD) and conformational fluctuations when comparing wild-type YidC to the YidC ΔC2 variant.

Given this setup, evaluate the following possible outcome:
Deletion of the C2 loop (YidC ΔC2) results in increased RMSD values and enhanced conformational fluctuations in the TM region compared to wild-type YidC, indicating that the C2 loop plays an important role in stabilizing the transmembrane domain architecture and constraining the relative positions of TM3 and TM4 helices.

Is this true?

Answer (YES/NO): YES